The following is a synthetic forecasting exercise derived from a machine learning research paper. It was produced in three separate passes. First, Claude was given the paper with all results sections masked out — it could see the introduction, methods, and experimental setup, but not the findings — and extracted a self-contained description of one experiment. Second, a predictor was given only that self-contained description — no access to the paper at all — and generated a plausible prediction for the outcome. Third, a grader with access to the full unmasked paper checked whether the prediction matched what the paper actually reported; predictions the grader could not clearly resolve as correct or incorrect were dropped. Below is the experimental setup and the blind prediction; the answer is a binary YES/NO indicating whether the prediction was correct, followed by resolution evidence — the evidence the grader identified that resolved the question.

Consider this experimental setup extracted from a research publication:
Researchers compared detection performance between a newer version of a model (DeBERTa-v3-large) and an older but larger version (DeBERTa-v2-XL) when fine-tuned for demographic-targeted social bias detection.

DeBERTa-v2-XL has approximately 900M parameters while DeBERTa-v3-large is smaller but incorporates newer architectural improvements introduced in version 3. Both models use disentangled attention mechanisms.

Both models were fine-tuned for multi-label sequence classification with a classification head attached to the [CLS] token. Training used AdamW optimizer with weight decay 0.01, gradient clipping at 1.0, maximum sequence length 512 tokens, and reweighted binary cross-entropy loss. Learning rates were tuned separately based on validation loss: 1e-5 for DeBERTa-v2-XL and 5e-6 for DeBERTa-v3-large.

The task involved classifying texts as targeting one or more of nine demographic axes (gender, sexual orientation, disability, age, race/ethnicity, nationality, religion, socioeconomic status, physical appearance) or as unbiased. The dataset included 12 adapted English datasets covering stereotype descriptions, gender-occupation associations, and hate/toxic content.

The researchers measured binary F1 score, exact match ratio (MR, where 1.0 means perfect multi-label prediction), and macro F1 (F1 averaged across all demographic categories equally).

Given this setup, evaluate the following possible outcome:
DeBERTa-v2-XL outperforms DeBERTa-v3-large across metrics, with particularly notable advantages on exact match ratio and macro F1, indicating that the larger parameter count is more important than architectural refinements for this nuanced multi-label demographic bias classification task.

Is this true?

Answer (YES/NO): NO